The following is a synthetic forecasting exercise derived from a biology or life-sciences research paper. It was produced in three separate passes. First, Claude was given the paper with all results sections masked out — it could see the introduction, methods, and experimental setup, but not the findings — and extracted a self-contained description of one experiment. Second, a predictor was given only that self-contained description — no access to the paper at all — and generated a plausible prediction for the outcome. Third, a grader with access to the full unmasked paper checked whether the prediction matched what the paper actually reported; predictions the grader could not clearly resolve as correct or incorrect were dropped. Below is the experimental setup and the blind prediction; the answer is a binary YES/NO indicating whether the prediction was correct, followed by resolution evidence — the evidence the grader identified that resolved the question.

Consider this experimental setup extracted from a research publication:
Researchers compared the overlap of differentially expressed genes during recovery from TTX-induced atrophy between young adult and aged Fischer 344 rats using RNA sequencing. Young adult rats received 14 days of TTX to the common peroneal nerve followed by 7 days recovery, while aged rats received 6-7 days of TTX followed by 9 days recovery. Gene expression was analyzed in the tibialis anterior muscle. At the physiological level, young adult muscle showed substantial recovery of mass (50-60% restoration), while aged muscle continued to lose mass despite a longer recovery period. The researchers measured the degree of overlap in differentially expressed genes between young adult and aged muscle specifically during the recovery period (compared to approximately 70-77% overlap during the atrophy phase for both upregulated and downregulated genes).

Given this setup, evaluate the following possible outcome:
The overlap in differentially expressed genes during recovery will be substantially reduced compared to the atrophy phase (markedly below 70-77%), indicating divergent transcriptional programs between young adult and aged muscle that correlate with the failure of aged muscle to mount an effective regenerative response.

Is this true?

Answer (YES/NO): YES